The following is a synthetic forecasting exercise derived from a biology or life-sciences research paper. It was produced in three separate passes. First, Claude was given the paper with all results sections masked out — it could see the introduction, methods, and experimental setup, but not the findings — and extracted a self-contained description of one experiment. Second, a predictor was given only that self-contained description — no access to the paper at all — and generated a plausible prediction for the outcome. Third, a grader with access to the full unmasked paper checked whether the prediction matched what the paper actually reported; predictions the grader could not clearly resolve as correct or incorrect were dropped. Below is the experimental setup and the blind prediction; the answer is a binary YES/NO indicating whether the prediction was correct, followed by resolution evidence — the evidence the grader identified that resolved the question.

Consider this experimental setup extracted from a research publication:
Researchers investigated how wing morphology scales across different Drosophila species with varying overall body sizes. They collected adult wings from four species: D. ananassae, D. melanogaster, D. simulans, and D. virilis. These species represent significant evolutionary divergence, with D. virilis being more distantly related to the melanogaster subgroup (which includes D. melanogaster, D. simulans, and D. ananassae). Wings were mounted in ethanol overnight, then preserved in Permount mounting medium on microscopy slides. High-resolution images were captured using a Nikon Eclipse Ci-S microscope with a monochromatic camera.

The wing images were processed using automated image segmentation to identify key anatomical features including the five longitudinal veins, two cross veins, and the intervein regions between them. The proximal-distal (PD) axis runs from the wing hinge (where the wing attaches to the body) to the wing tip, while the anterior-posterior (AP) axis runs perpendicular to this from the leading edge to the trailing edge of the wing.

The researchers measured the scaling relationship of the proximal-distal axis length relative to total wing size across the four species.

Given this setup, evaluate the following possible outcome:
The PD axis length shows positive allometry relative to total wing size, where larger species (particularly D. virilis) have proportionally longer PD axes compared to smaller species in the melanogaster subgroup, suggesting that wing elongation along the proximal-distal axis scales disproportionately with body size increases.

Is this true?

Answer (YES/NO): NO